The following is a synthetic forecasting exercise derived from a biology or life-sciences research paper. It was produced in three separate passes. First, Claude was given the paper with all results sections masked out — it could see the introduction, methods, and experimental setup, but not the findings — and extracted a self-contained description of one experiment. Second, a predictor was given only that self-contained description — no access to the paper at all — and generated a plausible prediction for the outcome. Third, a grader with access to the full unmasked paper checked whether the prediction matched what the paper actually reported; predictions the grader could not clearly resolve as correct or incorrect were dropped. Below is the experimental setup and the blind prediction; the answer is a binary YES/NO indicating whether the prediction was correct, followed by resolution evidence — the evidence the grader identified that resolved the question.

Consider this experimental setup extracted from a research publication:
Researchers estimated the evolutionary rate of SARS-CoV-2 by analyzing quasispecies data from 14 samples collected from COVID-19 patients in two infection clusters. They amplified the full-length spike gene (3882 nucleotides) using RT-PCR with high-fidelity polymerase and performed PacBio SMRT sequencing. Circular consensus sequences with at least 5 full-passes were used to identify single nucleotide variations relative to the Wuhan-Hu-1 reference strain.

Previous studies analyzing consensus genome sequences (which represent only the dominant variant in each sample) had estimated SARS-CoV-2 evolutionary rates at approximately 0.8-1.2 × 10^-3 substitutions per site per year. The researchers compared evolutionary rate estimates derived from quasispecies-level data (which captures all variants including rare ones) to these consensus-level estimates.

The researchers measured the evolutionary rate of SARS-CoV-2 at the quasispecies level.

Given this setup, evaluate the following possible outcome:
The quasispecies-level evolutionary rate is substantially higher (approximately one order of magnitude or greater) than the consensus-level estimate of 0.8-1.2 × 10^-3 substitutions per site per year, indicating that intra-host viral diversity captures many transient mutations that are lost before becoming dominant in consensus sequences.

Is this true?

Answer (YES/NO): NO